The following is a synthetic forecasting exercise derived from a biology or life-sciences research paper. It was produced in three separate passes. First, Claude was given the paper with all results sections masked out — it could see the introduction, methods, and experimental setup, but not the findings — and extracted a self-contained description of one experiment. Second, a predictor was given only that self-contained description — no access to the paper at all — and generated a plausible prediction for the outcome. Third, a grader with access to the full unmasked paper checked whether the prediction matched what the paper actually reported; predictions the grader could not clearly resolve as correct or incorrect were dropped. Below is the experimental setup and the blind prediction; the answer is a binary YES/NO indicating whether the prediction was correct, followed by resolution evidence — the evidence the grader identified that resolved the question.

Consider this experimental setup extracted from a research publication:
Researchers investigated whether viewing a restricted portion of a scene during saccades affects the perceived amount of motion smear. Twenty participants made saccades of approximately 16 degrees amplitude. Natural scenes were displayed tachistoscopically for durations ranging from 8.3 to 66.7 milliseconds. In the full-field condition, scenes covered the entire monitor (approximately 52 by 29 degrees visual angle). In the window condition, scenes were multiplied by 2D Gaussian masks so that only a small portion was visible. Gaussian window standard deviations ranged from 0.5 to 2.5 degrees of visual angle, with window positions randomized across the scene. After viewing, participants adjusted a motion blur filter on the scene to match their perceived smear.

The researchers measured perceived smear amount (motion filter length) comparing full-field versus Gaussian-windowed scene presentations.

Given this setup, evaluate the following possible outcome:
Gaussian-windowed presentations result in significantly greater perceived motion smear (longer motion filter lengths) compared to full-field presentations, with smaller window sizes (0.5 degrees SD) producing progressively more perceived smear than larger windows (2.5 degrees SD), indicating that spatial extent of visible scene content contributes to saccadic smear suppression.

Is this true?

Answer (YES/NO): NO